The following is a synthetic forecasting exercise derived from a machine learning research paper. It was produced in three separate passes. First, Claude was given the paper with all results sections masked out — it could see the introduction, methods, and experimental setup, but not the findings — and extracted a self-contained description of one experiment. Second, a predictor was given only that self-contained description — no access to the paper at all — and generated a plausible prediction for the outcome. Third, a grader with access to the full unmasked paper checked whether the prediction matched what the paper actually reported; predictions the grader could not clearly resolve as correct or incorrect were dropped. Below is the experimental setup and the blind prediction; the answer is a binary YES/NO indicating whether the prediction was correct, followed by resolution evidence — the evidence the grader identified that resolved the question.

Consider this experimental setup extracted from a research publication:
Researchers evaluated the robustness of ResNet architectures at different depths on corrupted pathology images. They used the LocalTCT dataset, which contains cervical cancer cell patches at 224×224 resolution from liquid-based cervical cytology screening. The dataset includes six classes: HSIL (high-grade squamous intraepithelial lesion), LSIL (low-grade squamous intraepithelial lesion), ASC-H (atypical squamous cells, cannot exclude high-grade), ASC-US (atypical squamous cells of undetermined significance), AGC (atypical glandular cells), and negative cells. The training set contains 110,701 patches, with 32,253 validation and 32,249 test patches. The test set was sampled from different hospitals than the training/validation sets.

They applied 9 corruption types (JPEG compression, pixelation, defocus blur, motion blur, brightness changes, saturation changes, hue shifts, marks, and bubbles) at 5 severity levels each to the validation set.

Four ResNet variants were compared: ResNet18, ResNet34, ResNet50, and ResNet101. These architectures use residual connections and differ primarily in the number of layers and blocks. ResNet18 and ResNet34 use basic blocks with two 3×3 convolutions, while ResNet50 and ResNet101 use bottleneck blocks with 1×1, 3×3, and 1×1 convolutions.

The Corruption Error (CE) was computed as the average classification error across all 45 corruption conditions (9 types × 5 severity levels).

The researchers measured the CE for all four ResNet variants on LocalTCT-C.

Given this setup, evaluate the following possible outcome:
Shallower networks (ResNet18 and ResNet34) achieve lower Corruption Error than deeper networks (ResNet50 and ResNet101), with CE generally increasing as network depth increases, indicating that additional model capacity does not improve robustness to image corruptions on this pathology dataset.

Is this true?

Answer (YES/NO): NO